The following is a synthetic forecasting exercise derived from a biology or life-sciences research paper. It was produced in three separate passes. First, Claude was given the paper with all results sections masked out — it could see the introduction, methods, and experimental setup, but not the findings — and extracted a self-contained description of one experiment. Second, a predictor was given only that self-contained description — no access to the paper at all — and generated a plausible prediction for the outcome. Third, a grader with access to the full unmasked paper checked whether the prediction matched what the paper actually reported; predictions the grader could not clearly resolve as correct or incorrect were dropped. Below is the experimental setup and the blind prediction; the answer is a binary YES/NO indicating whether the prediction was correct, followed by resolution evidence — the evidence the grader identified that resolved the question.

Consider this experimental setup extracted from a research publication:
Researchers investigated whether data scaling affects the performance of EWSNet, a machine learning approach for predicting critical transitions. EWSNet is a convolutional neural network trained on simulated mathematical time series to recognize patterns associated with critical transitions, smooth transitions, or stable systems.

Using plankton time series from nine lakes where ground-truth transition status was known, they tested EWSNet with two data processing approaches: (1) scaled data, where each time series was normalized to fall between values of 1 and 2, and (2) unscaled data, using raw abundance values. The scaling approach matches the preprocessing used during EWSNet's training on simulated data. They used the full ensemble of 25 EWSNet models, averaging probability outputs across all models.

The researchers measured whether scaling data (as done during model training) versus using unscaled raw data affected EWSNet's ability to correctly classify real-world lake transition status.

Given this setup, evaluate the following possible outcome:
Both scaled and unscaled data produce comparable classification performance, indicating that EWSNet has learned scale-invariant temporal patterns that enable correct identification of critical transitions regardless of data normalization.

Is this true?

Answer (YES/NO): NO